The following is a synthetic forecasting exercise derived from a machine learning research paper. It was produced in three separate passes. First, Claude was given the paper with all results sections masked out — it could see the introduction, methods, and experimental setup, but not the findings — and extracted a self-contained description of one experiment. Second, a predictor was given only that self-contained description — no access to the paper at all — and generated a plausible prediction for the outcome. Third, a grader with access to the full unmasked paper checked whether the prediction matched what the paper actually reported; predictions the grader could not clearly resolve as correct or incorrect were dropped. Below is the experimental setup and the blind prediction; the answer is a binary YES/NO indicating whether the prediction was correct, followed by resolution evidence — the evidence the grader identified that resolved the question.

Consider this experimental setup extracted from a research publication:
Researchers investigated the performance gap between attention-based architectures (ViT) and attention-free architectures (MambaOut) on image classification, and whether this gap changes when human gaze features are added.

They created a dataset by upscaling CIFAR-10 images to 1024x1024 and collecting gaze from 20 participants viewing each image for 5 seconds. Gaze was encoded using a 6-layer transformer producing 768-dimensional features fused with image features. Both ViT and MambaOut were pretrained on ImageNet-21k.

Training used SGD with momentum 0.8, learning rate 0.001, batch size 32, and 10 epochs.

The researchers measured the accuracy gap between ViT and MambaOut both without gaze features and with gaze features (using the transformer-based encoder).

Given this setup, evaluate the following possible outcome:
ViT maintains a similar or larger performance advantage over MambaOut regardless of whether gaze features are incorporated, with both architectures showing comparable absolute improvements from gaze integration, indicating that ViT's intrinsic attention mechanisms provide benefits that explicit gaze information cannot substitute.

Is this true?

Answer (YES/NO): NO